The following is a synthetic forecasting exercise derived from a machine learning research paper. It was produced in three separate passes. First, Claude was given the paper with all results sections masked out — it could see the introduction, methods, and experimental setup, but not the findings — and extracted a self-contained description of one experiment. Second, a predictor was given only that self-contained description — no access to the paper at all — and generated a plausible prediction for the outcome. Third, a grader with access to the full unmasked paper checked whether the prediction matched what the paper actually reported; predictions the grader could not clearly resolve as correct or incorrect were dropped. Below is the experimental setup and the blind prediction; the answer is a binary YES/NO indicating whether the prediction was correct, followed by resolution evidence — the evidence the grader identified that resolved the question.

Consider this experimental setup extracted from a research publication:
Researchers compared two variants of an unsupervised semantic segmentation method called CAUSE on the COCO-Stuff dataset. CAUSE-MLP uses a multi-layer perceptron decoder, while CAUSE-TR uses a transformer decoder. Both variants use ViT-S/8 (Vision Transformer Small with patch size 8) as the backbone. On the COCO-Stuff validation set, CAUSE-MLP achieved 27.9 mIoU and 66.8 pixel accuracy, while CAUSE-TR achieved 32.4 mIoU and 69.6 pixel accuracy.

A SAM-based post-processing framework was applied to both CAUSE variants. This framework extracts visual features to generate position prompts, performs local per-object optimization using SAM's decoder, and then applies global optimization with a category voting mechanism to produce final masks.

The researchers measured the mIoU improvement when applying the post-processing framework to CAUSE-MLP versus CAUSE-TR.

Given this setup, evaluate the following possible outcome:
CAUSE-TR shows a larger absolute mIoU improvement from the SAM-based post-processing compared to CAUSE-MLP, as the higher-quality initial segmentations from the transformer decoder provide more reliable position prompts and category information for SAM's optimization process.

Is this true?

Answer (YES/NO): NO